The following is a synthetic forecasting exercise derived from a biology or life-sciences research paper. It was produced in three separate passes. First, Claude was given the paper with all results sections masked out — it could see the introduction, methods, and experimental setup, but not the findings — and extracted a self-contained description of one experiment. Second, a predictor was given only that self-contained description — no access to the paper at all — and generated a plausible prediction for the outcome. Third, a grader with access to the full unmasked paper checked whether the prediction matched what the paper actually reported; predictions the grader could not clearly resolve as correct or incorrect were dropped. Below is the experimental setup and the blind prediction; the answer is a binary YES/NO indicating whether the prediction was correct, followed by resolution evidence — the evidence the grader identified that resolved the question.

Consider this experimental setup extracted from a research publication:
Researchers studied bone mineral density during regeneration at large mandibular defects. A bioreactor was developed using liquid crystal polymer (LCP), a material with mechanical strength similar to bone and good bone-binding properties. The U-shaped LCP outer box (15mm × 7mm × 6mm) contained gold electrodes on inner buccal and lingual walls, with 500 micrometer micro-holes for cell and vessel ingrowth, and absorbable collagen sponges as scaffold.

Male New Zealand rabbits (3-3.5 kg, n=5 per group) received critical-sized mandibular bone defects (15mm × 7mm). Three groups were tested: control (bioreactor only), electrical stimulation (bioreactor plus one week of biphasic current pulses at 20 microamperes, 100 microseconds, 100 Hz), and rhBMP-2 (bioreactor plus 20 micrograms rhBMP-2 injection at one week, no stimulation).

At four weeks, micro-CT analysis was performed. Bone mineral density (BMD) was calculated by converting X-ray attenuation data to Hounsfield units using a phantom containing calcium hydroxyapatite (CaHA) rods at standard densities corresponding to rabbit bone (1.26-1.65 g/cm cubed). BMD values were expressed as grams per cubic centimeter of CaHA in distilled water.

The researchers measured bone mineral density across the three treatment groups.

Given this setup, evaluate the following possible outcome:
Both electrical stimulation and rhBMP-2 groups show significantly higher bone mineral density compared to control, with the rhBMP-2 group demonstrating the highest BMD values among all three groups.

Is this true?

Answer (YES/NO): NO